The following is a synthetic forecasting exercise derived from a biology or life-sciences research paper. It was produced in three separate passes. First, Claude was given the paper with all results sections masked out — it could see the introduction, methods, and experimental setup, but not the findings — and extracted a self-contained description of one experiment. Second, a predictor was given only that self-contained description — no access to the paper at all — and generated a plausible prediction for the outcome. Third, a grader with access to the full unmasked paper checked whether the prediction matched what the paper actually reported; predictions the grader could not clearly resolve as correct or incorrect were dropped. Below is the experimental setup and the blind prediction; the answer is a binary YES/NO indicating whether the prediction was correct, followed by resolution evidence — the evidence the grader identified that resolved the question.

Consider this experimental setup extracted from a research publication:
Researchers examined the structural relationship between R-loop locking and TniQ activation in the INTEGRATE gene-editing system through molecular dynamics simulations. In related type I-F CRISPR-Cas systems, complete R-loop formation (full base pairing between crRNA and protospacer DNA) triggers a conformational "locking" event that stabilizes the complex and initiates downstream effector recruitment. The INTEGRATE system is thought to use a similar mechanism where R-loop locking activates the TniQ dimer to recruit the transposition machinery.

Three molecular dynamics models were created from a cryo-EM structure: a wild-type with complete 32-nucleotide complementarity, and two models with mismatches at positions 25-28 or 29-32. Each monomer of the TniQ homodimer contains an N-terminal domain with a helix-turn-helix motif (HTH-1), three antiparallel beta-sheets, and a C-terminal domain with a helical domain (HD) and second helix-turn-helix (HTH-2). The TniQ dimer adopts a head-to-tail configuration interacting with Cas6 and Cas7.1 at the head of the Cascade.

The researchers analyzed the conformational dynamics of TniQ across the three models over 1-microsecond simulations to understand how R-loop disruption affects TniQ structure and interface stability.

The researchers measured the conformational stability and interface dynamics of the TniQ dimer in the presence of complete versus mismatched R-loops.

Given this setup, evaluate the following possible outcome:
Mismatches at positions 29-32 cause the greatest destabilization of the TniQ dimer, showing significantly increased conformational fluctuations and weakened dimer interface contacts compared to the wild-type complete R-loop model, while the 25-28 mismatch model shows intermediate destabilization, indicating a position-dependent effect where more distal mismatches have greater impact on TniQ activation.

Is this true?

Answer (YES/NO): NO